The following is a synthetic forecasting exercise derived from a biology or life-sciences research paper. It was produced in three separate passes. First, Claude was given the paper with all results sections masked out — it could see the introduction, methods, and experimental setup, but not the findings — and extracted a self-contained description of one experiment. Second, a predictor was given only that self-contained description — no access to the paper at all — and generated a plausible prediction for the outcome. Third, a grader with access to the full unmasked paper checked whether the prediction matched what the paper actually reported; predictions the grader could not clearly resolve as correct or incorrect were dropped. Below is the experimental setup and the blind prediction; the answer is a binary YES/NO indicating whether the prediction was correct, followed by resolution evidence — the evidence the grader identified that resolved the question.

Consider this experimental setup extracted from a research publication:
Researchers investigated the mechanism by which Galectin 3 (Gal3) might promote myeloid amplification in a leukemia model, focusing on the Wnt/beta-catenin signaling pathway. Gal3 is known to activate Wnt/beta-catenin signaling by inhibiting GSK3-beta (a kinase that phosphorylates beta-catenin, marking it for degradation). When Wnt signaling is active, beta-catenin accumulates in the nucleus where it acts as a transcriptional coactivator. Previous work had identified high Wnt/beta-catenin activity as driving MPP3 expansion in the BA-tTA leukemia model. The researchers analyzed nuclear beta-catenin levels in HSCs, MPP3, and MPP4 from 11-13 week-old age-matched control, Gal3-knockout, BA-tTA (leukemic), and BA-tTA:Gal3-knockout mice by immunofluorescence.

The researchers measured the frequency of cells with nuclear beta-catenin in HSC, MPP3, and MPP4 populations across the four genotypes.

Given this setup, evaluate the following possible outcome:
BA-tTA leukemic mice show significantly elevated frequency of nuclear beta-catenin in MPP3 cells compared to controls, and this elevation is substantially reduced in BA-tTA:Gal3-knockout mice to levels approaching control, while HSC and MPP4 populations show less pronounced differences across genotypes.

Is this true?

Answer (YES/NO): NO